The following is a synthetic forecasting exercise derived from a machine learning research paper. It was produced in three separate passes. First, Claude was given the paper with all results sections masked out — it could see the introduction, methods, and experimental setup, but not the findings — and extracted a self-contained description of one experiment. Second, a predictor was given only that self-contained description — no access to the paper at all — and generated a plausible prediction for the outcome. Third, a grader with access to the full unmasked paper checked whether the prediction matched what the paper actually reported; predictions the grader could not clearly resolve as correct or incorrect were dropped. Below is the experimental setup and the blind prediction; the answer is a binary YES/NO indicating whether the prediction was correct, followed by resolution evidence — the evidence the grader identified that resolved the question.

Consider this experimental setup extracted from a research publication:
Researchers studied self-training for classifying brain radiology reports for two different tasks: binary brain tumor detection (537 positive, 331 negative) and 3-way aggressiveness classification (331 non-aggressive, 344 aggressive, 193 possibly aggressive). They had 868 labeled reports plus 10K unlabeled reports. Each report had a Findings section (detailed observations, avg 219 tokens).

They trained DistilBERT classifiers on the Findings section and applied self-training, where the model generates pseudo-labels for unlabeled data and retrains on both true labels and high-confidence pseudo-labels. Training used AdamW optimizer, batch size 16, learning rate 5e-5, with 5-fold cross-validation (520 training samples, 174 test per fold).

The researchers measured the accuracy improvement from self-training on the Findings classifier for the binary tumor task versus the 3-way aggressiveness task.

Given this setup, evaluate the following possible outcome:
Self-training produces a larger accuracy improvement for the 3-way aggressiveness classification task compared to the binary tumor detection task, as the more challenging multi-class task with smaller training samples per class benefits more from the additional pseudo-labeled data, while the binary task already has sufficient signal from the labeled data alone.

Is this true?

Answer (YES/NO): YES